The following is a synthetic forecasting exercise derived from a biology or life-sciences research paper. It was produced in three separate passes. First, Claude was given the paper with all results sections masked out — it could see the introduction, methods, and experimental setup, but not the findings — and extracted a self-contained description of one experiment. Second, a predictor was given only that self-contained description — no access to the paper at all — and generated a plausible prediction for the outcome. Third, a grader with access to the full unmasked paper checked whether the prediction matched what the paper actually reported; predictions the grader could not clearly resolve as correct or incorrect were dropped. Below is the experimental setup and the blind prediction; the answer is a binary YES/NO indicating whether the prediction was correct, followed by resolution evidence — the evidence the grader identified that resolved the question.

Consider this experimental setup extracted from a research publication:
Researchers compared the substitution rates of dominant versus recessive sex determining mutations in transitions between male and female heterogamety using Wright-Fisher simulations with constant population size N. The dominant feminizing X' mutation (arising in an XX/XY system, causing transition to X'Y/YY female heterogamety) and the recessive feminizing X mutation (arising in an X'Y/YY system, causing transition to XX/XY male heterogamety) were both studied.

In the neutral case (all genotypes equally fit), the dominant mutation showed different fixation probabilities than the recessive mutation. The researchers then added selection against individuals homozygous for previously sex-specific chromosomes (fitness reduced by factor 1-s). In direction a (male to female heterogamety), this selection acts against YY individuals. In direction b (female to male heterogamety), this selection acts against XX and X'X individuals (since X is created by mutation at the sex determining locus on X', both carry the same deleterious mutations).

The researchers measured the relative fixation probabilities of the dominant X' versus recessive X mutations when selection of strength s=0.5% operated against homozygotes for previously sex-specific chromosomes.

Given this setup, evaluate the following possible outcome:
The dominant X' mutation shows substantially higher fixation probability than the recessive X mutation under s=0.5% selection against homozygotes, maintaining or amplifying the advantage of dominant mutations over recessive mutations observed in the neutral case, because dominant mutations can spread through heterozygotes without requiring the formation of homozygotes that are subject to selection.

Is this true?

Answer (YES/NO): YES